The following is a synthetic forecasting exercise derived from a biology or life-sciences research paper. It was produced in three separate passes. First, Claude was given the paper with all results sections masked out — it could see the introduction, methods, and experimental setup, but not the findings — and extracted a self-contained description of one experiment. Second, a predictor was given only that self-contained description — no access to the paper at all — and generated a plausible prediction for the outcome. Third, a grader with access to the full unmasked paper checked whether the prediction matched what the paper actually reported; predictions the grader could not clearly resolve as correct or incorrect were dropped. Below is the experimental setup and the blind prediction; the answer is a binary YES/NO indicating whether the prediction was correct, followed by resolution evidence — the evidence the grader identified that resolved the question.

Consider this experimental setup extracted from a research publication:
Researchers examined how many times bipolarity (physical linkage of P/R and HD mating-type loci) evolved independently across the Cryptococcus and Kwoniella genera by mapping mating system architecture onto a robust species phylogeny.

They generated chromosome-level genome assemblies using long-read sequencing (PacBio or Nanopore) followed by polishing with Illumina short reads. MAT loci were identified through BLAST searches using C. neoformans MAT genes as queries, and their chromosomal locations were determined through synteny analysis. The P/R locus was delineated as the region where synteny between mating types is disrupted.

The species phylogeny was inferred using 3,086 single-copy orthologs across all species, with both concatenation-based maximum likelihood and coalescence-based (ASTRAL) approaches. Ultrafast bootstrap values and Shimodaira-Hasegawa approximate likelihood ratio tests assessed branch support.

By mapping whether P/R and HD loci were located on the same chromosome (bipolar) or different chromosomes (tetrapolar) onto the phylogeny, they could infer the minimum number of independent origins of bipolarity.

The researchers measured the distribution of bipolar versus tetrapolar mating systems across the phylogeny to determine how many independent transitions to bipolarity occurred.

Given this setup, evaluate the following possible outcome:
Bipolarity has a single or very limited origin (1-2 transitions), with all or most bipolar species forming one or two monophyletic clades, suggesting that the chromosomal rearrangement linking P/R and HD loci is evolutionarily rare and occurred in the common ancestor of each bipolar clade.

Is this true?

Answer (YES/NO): NO